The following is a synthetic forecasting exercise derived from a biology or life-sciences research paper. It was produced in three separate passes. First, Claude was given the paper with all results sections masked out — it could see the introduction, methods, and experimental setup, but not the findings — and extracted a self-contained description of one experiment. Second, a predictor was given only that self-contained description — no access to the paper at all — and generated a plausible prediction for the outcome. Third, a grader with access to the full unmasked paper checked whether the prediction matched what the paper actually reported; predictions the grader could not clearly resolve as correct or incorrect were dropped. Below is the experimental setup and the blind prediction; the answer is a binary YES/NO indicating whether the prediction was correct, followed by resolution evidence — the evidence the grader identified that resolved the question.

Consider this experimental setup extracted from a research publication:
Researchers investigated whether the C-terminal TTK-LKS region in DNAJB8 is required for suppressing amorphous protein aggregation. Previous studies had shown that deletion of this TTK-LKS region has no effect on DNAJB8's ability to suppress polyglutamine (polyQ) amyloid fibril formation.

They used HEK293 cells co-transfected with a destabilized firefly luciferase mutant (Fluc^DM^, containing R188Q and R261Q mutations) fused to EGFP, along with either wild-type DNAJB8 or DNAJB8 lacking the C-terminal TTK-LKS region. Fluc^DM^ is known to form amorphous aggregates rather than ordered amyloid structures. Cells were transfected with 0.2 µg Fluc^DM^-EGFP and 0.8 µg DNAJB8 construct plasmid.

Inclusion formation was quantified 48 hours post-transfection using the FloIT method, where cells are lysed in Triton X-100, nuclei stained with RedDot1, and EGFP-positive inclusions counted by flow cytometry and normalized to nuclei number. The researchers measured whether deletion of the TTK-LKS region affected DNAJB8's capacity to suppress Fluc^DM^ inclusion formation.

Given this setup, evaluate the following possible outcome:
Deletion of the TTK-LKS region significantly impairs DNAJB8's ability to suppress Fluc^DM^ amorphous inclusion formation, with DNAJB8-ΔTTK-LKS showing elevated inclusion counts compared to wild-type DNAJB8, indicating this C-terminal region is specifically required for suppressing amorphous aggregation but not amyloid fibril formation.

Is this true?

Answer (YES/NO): YES